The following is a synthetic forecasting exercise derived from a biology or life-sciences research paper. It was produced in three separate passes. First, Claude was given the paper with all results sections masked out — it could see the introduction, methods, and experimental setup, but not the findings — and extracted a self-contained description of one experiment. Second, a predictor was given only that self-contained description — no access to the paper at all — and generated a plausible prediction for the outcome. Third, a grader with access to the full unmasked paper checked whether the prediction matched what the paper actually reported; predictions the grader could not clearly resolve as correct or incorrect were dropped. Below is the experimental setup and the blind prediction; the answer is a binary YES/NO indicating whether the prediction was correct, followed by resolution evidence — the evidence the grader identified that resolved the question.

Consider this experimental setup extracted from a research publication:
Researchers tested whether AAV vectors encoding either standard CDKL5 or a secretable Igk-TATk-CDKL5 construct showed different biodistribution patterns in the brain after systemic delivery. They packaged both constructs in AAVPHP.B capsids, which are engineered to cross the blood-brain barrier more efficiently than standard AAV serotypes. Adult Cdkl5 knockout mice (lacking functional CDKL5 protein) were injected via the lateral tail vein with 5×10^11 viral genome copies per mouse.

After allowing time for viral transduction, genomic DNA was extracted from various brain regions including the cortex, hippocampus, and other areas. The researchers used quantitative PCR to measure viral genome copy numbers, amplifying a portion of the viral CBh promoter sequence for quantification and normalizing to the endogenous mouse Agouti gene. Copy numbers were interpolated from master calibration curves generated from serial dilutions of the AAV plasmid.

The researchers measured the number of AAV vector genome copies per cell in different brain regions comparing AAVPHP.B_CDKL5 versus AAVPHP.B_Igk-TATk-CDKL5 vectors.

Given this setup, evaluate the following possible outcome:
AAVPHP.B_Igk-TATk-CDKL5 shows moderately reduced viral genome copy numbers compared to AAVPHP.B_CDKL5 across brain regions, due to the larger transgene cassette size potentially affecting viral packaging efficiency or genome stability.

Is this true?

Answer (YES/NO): NO